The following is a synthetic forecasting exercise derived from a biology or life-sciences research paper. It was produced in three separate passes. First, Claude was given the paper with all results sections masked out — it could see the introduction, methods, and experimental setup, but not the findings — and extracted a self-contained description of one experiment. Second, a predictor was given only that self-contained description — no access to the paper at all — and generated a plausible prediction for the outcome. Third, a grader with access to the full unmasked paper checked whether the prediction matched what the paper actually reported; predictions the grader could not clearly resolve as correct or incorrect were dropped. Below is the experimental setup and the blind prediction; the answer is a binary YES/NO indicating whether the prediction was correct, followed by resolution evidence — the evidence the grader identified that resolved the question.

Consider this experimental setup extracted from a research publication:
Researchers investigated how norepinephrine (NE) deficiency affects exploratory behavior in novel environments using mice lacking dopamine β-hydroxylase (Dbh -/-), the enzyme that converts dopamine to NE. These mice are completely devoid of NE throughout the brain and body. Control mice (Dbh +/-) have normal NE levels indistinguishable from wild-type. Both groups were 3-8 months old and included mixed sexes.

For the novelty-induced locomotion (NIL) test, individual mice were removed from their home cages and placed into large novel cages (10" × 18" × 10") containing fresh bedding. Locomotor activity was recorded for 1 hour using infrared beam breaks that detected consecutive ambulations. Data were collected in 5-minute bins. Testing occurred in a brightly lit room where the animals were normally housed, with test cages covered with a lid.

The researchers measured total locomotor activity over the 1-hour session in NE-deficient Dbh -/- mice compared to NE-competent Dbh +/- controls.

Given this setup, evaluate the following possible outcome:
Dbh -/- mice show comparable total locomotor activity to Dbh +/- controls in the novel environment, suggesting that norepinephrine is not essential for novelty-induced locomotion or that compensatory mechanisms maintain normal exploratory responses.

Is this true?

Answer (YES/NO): NO